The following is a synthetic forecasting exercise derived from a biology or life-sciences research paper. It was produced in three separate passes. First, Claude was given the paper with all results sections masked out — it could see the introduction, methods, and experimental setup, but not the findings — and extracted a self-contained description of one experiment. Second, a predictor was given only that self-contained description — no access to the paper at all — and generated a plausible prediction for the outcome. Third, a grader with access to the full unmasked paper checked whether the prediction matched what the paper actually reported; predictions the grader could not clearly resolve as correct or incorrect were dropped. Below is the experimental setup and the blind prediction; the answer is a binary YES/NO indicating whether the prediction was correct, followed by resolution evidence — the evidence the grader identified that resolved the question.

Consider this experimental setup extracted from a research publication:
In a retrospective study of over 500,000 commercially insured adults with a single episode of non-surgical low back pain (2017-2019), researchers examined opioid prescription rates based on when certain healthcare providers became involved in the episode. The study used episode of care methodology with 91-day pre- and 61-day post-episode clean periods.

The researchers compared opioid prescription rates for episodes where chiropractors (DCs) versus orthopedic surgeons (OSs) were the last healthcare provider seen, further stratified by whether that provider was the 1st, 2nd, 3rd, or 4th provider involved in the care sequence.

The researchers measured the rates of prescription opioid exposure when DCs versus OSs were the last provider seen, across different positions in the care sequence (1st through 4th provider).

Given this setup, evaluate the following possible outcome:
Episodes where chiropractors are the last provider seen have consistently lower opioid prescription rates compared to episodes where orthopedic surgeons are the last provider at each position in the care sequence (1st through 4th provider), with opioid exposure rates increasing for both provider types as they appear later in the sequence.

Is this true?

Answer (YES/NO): YES